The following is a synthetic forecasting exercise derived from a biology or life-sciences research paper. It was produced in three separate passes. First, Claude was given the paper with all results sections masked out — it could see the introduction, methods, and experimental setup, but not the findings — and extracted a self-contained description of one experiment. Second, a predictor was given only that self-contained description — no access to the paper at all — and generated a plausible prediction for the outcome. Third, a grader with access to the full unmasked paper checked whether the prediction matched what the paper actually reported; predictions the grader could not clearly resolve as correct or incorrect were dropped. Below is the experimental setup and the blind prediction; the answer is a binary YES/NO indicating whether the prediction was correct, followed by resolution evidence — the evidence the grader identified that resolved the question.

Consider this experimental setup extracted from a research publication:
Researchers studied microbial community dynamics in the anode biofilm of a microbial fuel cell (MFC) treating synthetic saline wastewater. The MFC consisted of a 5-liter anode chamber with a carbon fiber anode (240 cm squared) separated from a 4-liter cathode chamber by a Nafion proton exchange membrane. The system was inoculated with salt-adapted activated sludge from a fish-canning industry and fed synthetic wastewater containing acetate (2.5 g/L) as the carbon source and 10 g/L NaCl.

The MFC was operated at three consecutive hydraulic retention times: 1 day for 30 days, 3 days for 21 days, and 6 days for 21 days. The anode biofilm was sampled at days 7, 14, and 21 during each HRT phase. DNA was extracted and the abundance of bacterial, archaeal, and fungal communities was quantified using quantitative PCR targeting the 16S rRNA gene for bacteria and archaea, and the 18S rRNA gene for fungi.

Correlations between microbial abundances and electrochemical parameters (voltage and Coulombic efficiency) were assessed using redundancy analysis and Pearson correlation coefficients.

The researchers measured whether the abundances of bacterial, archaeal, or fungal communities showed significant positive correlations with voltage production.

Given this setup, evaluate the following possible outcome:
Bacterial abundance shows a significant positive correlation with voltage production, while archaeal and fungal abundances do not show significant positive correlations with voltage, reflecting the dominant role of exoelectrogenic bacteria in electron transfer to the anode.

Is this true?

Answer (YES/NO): YES